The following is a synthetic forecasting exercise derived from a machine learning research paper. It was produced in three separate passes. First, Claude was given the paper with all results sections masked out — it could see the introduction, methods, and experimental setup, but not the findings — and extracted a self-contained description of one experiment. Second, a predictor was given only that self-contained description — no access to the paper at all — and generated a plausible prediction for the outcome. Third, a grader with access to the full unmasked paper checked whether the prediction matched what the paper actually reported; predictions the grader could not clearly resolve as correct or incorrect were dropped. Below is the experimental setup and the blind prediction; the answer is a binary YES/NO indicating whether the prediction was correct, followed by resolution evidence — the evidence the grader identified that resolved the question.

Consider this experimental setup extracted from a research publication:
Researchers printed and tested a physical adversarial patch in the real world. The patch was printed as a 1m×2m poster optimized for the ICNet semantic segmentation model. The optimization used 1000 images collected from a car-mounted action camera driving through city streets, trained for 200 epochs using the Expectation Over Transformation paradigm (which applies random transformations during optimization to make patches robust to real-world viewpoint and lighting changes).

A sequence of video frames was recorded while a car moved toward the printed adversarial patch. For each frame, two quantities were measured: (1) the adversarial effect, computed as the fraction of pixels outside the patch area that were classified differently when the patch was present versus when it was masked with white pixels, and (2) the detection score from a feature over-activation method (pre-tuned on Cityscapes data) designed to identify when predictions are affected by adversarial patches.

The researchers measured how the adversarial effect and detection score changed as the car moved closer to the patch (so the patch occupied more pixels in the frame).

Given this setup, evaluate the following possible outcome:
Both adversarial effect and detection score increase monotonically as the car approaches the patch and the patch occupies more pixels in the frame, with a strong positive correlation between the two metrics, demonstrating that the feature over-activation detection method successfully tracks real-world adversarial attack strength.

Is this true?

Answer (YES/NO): NO